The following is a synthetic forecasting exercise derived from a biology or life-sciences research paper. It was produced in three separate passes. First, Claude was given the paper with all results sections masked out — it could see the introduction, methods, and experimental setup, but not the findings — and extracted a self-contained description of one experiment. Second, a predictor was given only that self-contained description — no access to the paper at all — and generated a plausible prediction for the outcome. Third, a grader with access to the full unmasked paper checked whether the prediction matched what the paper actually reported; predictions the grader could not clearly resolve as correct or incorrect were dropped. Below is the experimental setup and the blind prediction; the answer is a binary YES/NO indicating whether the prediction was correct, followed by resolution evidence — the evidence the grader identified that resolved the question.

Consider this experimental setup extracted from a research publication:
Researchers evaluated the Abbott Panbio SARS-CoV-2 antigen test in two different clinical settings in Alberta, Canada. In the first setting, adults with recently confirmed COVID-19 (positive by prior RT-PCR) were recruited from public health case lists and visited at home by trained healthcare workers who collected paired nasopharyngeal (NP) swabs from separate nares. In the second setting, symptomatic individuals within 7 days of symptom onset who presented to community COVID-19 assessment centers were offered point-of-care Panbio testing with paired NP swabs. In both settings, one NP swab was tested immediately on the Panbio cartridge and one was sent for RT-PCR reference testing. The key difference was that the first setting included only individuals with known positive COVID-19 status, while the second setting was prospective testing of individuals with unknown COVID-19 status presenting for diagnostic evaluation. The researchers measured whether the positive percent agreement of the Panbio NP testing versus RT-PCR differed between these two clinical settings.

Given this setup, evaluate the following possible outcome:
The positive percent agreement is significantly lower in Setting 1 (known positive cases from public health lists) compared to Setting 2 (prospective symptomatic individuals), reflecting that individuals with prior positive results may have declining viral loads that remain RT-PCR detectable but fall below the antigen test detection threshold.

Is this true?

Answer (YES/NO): NO